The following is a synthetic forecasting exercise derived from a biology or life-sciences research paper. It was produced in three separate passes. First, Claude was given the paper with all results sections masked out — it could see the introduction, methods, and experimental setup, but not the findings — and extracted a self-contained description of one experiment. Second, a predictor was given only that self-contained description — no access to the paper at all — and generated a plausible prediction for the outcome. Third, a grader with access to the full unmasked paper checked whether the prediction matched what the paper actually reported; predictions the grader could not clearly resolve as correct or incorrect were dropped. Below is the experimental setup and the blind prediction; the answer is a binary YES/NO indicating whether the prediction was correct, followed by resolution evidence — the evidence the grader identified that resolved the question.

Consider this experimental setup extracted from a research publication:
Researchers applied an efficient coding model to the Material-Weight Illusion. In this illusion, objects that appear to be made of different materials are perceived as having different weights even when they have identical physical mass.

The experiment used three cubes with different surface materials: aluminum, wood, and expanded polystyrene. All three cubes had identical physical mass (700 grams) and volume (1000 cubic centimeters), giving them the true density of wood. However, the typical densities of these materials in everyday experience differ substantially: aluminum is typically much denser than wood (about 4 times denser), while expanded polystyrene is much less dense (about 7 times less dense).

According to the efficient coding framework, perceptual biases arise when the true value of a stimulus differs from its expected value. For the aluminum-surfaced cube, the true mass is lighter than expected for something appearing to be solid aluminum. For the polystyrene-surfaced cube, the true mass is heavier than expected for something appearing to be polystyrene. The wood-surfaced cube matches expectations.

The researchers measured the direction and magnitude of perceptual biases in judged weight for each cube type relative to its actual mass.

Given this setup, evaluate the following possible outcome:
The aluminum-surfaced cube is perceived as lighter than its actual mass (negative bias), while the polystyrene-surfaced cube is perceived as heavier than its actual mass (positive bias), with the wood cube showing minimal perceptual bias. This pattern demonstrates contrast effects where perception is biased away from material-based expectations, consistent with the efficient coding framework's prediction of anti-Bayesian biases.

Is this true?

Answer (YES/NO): YES